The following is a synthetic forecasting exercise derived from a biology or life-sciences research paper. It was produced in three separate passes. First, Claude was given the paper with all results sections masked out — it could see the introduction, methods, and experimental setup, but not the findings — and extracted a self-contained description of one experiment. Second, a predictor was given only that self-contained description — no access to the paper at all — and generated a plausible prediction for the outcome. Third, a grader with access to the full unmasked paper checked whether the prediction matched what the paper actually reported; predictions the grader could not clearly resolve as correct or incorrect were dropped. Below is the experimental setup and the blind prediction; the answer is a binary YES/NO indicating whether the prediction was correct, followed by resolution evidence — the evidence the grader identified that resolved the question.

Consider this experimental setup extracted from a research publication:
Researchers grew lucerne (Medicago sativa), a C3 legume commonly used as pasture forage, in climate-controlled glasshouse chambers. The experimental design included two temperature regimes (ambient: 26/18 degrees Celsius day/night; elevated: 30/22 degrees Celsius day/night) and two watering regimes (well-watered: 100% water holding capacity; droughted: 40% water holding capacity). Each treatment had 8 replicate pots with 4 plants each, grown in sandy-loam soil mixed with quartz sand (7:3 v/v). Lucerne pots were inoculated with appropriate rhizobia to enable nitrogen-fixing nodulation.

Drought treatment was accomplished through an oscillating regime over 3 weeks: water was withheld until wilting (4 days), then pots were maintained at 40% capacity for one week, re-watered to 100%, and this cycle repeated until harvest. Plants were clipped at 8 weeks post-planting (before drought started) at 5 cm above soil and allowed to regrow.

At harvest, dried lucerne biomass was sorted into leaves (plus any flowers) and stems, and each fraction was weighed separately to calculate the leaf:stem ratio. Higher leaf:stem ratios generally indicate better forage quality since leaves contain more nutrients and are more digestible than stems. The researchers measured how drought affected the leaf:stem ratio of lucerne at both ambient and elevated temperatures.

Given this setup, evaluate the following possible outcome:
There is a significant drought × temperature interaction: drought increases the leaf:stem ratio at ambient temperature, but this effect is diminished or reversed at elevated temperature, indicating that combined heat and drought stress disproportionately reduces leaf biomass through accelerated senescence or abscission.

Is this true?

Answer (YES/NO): NO